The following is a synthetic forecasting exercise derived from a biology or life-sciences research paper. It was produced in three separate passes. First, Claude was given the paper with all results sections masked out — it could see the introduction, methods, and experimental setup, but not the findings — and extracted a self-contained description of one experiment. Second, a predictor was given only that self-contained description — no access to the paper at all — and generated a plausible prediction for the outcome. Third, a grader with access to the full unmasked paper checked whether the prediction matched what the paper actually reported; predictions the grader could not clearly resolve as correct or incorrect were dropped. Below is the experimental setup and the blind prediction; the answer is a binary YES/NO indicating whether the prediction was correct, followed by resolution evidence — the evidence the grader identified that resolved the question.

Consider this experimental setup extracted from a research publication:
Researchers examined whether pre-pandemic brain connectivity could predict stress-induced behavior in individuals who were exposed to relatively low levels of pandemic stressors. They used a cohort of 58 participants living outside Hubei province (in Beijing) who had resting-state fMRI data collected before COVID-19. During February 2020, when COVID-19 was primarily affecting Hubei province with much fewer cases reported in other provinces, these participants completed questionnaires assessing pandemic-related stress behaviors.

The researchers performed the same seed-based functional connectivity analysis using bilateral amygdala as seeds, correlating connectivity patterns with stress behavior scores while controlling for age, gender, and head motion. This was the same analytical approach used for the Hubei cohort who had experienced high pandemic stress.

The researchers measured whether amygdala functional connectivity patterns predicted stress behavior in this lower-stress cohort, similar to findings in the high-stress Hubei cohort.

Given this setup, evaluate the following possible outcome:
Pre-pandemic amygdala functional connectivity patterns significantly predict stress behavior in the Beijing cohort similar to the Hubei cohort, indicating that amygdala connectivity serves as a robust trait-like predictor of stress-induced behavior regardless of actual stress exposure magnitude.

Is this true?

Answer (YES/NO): NO